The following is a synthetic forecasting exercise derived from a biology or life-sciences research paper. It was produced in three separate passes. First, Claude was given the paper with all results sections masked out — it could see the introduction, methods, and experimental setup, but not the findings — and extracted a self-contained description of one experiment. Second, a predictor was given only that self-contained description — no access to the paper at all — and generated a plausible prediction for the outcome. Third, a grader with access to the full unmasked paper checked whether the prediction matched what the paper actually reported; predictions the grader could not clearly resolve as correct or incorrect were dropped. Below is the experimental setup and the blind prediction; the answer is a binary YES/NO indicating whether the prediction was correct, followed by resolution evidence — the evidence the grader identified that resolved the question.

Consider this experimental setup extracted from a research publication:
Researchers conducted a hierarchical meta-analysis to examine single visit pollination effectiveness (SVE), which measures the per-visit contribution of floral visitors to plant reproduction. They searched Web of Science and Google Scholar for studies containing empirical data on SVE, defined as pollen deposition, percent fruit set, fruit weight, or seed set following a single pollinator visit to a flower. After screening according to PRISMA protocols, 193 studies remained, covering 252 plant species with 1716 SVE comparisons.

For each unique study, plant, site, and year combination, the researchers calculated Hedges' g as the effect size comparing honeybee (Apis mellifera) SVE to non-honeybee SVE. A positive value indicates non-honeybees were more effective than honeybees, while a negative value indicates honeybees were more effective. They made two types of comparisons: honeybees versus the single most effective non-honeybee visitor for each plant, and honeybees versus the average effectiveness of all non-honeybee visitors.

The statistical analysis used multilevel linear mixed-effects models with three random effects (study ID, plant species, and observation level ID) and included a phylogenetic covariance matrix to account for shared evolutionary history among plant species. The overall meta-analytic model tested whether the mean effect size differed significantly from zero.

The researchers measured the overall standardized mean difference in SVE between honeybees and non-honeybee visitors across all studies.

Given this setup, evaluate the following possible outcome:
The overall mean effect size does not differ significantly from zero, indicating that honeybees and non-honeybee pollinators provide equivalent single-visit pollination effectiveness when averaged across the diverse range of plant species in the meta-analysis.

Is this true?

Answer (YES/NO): NO